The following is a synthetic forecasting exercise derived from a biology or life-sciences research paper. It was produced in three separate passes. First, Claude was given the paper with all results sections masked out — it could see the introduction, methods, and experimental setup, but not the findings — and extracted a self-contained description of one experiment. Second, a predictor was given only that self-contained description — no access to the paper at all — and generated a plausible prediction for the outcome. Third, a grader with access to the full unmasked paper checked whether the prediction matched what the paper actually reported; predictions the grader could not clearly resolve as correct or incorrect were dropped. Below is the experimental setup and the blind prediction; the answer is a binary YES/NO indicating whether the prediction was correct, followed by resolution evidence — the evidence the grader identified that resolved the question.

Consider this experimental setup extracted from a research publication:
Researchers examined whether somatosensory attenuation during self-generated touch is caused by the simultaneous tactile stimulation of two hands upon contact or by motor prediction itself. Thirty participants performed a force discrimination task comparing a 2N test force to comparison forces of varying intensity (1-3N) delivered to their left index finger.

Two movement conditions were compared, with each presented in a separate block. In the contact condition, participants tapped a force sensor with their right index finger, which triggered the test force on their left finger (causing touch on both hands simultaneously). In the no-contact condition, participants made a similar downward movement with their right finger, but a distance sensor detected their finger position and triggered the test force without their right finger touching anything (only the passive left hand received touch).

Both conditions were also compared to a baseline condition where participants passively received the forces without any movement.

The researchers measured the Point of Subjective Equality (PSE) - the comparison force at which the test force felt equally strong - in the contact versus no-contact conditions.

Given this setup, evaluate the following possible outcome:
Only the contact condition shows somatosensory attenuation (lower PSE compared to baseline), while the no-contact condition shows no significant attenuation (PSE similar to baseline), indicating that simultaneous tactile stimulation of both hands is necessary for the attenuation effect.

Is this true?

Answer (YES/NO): NO